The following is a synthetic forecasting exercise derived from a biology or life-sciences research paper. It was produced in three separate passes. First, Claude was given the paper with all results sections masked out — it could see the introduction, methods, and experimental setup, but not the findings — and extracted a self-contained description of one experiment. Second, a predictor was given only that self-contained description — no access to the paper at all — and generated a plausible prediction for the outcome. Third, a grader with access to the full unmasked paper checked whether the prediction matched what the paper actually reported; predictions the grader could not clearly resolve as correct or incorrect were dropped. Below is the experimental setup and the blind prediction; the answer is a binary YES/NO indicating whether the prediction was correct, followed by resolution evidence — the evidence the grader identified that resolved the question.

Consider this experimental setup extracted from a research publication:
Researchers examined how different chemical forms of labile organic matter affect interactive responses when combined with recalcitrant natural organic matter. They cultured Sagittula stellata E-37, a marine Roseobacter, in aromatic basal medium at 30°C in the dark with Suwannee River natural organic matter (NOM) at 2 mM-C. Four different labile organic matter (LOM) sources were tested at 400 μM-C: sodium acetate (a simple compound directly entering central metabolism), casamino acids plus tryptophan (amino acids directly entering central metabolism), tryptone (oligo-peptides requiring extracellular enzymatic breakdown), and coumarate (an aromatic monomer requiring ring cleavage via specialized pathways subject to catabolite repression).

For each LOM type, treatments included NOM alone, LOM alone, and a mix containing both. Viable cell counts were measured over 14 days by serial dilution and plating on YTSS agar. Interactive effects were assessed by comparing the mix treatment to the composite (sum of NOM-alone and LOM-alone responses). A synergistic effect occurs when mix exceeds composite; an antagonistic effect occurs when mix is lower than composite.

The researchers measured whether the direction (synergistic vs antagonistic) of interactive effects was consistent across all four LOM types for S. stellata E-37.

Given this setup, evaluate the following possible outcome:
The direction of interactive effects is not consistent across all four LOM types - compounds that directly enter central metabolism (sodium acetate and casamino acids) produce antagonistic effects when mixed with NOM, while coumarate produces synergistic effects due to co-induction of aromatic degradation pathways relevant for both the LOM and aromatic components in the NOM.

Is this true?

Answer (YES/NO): NO